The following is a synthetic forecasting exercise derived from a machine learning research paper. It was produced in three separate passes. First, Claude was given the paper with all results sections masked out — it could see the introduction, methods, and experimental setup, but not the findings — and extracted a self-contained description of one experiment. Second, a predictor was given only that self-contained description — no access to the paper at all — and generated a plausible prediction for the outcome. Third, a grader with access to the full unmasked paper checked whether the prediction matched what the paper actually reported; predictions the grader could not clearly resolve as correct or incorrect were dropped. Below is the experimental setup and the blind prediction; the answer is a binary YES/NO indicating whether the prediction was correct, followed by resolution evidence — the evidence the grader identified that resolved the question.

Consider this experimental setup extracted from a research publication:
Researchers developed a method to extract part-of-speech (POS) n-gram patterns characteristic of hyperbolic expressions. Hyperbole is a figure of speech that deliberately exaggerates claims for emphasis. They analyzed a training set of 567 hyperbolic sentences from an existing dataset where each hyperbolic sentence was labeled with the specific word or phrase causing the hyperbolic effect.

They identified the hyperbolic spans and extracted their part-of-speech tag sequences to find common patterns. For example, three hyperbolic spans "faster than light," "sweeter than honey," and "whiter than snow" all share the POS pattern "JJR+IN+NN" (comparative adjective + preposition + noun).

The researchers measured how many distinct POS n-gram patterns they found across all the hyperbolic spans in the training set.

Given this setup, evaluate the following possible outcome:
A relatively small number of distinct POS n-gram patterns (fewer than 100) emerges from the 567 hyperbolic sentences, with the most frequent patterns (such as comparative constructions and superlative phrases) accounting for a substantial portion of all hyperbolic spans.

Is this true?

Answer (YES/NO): NO